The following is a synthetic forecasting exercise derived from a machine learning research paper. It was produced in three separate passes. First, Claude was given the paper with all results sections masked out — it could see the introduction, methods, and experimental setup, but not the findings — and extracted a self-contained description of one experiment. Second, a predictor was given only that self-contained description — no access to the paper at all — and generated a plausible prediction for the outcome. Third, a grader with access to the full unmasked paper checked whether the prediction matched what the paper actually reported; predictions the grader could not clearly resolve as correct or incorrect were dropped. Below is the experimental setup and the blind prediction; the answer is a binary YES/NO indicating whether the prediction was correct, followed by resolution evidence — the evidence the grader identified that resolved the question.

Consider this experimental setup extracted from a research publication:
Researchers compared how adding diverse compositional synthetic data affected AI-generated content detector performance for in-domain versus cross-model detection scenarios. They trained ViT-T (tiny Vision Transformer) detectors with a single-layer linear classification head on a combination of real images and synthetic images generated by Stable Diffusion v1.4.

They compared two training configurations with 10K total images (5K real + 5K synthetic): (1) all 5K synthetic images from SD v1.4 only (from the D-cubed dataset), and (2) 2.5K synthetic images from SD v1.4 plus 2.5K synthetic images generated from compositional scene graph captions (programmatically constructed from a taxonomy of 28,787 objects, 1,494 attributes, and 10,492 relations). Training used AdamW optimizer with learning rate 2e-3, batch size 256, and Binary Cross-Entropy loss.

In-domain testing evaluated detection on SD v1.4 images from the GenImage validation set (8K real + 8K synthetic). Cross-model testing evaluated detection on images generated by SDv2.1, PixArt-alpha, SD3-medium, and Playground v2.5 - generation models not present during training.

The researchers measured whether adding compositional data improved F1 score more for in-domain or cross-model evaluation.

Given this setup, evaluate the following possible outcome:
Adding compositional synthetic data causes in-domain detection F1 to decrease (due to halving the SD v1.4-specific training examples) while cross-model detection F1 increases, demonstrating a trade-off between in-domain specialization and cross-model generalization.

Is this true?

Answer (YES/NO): NO